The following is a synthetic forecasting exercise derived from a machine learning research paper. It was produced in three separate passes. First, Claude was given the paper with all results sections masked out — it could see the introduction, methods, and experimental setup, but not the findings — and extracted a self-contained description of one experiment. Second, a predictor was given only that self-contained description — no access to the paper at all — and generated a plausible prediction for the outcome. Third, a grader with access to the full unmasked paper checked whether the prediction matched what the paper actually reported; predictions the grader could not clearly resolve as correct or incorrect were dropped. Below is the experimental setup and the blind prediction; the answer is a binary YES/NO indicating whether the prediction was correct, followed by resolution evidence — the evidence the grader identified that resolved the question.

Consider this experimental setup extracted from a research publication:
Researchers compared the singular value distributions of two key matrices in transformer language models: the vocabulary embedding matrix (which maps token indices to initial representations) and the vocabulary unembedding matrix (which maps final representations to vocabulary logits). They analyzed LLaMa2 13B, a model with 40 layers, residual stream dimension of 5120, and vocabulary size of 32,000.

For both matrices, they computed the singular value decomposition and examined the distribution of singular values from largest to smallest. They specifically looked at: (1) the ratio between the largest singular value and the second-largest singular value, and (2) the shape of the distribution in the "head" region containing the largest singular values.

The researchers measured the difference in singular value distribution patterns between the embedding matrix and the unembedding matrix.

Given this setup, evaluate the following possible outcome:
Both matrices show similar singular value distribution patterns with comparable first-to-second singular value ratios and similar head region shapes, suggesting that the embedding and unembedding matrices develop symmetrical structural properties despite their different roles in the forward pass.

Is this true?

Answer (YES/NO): NO